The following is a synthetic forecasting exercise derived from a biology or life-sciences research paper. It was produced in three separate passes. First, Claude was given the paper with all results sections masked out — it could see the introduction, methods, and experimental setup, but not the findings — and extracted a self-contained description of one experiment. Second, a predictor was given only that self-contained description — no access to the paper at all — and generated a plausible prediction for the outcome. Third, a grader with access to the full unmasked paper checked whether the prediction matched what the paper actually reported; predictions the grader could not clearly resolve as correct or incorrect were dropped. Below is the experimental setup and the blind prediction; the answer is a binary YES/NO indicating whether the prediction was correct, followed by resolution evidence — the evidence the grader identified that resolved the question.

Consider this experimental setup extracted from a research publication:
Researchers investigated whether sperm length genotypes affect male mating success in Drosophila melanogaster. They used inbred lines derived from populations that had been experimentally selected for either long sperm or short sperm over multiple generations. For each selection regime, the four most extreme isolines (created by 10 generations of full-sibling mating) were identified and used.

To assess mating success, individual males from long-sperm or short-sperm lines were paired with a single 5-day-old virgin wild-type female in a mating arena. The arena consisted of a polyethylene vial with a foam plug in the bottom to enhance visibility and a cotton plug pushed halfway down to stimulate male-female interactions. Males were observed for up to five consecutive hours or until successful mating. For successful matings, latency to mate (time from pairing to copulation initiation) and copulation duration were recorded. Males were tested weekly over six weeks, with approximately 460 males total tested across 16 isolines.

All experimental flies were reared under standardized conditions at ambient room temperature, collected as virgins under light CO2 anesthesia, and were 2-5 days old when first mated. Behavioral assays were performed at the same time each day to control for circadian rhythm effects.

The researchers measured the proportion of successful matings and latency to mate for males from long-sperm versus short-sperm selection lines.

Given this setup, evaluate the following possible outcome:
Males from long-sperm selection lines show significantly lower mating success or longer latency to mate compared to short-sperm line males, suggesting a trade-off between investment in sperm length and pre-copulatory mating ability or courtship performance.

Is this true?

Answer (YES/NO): YES